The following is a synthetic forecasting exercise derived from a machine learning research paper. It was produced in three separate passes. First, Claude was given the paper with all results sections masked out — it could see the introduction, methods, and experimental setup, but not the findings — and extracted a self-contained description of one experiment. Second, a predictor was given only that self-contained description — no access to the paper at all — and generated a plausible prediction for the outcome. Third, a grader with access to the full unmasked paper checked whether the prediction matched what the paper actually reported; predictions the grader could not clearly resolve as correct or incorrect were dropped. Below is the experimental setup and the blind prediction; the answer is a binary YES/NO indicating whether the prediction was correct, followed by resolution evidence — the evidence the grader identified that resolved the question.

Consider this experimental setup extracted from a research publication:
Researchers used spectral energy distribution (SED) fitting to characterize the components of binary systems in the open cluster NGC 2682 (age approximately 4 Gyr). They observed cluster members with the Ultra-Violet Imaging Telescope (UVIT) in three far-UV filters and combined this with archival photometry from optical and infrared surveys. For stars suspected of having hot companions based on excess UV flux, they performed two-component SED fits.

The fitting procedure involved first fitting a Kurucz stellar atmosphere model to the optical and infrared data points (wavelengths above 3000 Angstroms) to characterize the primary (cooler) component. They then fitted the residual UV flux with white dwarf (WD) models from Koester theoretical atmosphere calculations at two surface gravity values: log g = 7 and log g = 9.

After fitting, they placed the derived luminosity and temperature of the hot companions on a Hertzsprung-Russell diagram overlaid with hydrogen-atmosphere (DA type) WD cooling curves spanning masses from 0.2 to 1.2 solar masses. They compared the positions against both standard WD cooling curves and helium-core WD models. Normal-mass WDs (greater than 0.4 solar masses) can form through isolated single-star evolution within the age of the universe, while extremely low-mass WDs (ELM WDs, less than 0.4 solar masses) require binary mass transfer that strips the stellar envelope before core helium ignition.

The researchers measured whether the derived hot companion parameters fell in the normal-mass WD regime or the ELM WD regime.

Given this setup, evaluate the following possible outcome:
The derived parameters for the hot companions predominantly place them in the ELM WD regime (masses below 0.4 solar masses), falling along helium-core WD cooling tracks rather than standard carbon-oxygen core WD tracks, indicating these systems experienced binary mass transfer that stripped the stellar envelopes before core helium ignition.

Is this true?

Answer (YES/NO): YES